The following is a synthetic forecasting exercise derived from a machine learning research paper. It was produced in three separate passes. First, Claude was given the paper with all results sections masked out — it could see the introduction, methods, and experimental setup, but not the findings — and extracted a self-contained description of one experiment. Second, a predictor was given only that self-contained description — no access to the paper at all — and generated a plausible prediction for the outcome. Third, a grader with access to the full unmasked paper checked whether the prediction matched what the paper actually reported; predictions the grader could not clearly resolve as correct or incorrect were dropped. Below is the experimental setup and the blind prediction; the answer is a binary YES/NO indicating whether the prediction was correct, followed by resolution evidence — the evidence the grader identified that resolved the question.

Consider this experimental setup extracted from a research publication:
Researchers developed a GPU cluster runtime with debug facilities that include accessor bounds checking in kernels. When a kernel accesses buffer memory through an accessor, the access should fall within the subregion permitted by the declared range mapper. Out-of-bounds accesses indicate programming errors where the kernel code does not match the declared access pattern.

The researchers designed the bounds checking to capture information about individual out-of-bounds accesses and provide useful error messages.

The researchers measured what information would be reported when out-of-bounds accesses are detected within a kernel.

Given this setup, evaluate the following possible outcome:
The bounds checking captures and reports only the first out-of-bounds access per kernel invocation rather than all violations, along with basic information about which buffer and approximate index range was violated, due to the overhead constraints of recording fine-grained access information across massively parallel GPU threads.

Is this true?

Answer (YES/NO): NO